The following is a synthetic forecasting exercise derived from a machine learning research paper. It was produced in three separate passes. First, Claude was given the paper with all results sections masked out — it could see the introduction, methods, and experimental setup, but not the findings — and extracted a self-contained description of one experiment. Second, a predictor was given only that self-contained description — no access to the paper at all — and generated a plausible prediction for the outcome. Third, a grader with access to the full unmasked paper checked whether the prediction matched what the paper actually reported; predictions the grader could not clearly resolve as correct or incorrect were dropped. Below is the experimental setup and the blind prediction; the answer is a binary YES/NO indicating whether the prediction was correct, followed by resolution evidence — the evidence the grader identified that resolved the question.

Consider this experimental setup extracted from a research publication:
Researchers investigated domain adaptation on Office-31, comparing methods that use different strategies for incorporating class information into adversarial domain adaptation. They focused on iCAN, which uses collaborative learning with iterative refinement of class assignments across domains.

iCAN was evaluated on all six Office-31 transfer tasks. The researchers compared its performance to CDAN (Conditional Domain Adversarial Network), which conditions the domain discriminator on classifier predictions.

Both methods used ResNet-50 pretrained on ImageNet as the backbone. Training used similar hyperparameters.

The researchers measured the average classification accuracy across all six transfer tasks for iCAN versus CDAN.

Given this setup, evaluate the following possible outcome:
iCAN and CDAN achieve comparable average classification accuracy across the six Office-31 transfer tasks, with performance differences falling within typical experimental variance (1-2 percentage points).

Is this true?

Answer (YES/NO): YES